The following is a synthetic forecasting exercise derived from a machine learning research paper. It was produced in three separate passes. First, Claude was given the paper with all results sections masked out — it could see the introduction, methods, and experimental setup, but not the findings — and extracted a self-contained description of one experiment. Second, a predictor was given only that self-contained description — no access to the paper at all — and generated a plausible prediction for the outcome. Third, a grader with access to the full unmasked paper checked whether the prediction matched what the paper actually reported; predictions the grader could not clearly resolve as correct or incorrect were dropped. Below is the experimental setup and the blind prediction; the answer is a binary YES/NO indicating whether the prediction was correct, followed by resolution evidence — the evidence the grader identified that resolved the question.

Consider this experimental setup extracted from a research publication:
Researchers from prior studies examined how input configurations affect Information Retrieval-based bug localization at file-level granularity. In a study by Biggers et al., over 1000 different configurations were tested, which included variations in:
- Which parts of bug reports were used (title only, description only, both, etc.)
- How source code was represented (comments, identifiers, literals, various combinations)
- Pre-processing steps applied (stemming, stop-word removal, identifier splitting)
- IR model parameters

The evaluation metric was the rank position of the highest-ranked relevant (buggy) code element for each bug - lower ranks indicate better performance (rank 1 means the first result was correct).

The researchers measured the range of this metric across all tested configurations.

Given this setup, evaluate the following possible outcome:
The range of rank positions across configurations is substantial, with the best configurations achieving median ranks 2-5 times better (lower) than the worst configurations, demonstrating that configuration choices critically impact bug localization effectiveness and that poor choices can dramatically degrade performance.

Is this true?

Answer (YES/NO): NO